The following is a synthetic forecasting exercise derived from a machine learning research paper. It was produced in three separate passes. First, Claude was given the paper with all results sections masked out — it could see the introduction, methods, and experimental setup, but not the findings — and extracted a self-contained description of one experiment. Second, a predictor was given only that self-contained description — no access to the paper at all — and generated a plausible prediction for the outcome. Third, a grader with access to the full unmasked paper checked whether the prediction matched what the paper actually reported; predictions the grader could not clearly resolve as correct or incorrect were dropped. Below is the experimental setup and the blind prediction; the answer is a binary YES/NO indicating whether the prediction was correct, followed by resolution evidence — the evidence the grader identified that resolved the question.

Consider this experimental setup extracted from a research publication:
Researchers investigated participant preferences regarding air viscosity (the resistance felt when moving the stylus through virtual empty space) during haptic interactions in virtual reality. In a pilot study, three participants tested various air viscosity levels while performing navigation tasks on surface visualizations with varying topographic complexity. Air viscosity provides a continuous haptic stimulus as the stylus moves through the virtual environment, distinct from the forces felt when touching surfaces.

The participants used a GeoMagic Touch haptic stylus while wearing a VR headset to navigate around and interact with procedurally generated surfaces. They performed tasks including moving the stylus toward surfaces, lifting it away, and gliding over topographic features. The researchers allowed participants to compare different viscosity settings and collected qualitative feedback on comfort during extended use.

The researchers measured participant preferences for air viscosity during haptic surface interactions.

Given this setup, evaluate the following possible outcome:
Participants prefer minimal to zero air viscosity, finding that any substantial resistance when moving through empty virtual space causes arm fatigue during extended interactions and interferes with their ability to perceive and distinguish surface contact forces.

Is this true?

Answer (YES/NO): NO